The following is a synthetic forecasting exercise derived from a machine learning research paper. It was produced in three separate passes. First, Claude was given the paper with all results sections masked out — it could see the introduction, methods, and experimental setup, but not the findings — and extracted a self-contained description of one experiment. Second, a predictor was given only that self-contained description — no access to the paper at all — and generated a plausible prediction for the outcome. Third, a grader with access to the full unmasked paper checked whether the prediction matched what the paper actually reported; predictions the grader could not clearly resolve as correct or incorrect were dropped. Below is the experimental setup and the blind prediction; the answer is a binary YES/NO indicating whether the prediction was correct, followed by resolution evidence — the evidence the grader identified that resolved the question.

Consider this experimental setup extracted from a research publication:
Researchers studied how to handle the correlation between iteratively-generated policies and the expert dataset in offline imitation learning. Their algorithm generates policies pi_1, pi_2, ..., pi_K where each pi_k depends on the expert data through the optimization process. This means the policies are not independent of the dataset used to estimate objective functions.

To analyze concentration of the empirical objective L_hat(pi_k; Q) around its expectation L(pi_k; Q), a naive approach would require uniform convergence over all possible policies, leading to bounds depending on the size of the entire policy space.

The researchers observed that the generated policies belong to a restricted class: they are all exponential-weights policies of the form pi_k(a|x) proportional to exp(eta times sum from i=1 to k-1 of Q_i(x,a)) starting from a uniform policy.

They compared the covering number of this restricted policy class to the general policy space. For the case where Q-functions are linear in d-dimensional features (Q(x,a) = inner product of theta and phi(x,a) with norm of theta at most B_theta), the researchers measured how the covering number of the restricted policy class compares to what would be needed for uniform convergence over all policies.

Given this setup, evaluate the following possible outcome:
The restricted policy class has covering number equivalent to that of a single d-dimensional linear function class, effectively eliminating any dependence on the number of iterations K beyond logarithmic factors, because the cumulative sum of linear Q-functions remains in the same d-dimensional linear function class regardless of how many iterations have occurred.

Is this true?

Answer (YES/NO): YES